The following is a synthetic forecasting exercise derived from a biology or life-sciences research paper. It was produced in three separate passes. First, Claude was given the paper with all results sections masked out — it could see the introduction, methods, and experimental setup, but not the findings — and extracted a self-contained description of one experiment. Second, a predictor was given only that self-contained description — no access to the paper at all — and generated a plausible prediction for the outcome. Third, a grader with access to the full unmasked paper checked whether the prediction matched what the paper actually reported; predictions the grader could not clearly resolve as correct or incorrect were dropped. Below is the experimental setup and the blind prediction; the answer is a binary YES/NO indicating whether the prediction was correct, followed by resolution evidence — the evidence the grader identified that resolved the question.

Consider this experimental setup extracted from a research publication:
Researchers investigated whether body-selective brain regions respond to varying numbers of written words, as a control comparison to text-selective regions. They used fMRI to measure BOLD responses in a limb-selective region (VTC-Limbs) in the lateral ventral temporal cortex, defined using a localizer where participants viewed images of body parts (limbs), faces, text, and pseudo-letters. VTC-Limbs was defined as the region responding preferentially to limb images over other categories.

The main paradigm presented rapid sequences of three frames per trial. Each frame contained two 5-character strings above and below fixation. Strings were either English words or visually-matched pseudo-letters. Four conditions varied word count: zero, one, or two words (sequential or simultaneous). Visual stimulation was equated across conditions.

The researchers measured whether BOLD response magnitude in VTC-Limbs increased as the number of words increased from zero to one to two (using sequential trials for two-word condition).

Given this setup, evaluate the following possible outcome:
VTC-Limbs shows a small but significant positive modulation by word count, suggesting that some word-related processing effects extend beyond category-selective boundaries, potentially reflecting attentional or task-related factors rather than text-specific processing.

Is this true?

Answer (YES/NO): NO